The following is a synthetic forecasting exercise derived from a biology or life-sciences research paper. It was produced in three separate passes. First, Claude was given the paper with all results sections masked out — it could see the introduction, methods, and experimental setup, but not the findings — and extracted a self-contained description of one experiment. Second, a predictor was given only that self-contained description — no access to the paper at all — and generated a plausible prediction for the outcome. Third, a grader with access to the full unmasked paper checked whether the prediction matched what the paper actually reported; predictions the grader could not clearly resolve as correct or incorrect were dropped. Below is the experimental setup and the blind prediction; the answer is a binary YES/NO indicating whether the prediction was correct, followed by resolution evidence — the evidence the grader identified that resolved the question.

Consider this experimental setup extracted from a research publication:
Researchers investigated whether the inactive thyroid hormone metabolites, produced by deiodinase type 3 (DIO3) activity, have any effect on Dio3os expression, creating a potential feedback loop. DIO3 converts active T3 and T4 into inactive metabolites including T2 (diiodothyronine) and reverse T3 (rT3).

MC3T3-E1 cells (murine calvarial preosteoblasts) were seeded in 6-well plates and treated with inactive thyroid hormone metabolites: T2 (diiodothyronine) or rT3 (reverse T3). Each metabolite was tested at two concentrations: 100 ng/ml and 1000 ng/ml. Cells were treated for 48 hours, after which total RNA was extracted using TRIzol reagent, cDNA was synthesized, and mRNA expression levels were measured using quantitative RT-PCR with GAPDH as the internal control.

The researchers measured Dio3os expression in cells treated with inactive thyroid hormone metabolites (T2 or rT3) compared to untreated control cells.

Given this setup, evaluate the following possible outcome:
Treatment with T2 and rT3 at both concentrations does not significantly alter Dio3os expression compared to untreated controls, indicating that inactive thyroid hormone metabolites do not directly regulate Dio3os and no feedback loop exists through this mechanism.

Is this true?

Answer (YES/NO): NO